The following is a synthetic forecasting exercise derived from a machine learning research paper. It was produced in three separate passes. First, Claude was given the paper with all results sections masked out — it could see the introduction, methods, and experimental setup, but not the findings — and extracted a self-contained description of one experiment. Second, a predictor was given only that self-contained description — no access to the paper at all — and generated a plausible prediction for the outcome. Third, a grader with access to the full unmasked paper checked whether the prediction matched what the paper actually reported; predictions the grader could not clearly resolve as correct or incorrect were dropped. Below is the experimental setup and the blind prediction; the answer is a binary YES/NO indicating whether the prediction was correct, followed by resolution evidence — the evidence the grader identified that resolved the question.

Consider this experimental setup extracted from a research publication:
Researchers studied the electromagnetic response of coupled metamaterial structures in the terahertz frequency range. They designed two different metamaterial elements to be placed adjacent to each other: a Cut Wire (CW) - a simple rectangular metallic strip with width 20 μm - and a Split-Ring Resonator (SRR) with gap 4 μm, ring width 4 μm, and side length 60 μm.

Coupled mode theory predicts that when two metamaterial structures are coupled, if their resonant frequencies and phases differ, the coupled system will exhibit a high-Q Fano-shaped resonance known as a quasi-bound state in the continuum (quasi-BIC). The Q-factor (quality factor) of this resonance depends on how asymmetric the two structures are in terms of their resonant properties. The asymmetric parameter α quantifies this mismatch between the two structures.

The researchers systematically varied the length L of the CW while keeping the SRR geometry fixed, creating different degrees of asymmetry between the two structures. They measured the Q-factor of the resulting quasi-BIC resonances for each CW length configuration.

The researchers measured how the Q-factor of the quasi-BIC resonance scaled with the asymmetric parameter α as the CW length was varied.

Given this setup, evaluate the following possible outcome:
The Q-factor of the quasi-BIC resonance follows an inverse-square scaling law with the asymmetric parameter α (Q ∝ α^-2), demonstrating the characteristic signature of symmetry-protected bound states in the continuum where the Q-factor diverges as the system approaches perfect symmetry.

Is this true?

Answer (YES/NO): YES